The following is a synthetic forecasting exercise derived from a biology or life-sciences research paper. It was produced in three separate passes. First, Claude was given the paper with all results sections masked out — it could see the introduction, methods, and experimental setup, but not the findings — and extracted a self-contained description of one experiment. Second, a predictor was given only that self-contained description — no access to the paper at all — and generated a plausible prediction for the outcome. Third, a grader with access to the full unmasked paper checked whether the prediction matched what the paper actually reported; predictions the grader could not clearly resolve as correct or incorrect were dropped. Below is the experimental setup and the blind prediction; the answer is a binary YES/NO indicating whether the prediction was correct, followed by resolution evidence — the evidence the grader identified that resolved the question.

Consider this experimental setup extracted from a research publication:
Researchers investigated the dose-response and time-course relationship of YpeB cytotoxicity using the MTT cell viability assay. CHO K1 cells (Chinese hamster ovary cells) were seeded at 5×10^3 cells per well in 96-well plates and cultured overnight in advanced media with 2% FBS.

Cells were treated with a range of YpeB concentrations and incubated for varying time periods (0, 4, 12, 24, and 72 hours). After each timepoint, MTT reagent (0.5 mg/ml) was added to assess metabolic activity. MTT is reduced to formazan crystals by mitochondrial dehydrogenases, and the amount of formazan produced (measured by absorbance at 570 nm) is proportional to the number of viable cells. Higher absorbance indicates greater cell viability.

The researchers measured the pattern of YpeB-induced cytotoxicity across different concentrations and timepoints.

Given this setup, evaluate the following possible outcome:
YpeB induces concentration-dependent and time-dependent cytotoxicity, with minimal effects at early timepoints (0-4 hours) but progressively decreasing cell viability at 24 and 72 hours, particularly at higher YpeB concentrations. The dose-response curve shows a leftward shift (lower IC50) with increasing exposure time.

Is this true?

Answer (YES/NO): NO